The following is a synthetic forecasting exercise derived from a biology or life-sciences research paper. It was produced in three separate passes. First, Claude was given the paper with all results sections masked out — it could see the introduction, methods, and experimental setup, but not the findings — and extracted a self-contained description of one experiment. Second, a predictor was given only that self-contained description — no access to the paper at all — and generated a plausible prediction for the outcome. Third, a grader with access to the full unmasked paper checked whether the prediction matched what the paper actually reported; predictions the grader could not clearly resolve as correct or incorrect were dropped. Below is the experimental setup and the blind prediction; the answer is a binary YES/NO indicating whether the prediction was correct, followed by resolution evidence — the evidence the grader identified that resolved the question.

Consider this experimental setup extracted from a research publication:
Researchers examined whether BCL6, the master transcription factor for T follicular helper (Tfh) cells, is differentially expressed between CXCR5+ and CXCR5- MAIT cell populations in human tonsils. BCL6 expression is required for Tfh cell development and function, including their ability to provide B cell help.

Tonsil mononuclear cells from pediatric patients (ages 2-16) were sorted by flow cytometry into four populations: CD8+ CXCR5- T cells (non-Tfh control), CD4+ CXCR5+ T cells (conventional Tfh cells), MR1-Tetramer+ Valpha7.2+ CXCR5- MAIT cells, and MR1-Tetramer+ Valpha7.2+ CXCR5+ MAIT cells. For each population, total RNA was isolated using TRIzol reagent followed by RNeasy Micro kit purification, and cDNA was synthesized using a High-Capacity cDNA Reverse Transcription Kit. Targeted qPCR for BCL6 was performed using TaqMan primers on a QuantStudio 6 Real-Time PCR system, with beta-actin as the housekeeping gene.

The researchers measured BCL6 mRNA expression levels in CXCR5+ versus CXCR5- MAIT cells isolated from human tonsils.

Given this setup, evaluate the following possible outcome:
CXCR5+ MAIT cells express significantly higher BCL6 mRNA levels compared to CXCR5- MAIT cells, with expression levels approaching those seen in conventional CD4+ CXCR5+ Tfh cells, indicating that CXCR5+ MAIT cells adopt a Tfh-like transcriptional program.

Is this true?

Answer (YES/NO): NO